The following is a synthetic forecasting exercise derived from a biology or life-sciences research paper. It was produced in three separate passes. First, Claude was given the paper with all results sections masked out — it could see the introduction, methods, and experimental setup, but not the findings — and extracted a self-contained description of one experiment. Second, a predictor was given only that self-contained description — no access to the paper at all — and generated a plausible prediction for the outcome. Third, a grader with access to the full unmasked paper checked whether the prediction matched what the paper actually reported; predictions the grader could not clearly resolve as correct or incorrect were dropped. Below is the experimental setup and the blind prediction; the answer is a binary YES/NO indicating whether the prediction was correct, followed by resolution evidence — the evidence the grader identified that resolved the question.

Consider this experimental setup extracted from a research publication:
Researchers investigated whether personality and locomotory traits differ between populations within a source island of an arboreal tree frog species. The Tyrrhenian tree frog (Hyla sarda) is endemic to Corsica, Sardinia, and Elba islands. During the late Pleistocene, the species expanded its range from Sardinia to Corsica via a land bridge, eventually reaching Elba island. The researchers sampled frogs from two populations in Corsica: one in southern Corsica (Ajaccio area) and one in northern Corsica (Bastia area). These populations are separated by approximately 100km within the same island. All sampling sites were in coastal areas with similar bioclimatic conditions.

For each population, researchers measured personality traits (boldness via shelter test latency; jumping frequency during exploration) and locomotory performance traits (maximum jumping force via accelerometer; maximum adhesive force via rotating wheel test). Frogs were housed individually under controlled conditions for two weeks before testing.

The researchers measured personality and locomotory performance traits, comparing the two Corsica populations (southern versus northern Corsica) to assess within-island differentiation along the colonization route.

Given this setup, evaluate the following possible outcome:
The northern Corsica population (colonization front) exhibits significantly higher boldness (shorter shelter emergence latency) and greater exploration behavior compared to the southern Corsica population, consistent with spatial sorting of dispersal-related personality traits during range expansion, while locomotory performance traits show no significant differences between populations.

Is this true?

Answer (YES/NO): NO